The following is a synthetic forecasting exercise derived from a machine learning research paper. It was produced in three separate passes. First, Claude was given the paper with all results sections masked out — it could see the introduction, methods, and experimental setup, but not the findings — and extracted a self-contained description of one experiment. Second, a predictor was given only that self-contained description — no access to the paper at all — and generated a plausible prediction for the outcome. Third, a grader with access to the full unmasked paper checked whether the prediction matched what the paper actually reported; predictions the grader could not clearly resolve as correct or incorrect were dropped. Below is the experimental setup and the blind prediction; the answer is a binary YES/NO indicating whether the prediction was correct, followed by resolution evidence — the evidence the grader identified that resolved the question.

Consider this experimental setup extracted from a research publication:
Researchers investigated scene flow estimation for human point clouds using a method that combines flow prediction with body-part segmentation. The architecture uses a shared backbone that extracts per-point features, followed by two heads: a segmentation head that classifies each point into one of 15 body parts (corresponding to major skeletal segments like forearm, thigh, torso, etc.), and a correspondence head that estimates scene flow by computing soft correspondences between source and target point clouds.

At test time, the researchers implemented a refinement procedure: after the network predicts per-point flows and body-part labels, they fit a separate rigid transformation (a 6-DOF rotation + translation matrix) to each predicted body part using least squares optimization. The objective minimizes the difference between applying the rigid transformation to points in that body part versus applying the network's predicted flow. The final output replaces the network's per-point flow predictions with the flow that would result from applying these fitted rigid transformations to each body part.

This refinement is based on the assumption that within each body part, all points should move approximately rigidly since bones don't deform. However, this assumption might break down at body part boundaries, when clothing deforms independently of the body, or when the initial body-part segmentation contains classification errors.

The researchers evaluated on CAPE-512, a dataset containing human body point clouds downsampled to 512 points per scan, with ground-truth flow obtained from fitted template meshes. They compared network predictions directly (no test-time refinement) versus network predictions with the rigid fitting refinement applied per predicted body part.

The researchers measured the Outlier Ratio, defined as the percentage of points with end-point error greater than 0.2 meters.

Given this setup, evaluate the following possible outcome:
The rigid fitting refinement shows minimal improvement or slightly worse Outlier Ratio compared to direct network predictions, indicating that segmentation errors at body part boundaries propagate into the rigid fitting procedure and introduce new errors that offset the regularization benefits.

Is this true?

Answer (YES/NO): NO